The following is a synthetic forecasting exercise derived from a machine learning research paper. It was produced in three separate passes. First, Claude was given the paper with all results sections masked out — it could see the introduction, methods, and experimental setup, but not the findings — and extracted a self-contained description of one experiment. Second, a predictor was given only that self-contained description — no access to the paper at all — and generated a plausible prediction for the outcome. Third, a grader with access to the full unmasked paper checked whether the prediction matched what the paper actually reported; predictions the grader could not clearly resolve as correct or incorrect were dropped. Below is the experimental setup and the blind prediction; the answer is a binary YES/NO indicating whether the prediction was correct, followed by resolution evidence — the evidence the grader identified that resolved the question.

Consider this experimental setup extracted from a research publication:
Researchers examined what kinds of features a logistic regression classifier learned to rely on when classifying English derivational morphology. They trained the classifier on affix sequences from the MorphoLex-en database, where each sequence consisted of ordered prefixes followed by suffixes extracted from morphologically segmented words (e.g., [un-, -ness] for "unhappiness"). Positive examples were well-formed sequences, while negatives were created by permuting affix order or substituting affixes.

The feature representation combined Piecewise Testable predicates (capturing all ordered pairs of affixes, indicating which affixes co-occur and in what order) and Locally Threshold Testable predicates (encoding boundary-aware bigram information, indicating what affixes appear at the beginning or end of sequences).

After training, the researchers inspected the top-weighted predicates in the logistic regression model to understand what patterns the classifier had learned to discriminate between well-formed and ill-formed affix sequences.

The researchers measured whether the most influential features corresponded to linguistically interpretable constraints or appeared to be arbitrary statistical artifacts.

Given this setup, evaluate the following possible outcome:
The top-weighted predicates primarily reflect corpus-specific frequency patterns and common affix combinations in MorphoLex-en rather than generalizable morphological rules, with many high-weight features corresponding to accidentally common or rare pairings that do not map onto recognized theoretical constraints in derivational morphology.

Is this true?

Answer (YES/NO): NO